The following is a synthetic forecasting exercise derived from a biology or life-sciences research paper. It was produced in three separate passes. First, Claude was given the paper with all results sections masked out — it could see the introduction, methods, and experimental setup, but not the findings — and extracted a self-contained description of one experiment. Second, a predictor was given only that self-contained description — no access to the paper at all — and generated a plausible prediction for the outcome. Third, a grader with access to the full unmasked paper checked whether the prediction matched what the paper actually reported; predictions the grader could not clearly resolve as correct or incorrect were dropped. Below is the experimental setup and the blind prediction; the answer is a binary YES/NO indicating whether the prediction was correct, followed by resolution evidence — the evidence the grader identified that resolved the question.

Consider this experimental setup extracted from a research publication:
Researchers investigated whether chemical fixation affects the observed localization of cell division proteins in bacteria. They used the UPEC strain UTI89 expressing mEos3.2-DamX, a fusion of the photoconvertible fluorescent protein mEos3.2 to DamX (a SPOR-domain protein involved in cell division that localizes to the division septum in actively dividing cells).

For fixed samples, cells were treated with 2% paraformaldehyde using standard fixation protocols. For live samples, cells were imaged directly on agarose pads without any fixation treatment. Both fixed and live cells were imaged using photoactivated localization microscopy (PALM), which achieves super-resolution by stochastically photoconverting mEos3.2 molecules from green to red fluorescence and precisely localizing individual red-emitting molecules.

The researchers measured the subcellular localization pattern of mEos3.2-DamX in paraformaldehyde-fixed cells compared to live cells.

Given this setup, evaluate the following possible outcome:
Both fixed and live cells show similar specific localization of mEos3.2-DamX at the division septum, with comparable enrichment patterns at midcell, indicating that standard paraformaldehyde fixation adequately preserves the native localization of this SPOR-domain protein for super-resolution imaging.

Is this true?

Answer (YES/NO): NO